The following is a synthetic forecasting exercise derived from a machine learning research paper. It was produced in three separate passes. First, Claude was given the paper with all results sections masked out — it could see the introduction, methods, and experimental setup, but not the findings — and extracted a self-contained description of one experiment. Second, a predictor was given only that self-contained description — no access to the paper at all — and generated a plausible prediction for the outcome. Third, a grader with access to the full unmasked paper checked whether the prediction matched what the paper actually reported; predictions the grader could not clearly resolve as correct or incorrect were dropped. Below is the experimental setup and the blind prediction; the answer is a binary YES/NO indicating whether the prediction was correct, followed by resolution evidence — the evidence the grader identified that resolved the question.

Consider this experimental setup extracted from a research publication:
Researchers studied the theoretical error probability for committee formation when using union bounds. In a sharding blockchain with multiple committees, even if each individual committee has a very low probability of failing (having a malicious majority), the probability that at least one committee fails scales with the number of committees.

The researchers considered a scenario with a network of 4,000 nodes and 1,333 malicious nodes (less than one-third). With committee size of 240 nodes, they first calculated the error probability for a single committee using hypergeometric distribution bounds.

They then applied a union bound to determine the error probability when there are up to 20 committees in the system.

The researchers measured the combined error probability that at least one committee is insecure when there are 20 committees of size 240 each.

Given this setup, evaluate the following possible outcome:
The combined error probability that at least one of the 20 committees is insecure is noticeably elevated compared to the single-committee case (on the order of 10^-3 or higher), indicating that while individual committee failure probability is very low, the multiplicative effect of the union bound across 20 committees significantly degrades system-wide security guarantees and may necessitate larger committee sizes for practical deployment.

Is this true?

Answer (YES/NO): NO